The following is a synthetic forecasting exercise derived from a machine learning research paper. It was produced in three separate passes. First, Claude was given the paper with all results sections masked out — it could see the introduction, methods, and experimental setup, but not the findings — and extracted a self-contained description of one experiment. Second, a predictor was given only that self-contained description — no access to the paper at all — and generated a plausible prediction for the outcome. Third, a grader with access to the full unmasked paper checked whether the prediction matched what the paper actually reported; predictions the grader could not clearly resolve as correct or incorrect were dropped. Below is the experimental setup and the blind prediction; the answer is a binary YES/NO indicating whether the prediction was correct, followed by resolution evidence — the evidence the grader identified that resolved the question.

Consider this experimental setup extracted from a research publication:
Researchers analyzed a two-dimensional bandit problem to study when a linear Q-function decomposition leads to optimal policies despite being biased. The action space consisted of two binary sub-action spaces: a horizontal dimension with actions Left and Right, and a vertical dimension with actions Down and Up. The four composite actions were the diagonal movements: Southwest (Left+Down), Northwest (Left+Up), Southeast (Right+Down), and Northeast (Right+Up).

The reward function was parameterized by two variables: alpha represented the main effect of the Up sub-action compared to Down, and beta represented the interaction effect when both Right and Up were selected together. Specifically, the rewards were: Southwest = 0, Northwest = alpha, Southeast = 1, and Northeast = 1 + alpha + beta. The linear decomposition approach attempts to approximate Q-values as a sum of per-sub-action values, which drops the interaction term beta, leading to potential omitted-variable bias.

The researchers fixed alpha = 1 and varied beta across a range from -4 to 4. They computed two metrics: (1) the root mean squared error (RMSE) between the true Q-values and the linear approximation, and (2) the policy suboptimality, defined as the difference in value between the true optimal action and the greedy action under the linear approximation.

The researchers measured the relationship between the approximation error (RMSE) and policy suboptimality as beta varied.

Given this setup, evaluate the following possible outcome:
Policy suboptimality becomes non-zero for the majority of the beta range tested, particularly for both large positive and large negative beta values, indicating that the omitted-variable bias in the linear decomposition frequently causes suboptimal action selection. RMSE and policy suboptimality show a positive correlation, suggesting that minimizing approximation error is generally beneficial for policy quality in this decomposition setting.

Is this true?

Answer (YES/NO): NO